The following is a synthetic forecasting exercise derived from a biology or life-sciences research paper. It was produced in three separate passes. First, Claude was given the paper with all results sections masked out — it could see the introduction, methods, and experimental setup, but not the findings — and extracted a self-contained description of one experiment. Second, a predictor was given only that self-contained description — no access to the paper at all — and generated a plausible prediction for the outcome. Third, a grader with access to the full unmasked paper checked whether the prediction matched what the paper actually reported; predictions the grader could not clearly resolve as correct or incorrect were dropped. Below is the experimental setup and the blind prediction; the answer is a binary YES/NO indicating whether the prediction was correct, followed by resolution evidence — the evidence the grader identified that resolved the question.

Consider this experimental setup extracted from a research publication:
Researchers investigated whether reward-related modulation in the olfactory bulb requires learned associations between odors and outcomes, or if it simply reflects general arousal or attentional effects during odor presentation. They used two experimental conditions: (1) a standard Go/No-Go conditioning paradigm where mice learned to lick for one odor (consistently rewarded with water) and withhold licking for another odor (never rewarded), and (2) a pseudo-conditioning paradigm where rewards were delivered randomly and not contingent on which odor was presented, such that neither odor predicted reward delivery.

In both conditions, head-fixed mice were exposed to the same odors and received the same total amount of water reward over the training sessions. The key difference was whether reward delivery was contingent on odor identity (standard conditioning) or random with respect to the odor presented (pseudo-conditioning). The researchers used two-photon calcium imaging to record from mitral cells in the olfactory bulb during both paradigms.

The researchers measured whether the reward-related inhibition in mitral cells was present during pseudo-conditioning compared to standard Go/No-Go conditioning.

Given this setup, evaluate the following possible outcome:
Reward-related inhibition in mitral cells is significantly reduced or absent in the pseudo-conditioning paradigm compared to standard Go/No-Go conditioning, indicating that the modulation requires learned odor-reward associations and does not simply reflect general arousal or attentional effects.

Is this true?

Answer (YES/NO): YES